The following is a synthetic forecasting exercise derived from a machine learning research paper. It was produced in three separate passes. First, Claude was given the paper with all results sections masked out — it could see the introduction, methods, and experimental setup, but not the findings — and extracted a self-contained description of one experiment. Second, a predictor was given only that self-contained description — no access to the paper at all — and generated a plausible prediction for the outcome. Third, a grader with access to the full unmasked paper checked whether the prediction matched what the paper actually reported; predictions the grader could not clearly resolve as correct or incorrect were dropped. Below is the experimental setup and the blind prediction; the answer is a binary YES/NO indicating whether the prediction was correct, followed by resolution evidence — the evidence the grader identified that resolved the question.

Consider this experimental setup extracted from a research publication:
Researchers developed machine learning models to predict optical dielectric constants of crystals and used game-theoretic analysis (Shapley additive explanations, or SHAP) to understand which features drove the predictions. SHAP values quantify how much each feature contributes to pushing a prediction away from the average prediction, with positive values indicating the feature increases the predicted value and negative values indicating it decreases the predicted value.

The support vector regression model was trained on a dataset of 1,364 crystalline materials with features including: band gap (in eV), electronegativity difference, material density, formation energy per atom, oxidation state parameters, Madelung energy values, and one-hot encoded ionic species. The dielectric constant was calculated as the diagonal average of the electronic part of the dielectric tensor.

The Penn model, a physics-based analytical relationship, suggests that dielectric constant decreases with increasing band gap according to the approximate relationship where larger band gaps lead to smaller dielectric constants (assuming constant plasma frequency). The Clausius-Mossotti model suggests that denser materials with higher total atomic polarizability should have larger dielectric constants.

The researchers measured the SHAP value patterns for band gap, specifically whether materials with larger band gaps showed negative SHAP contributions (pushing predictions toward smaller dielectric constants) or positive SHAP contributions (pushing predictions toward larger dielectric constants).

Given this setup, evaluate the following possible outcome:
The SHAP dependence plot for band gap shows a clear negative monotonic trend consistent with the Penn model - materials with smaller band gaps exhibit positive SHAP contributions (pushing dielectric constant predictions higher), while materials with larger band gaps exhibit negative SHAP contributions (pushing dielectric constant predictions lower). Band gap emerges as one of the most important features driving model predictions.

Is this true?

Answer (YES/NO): YES